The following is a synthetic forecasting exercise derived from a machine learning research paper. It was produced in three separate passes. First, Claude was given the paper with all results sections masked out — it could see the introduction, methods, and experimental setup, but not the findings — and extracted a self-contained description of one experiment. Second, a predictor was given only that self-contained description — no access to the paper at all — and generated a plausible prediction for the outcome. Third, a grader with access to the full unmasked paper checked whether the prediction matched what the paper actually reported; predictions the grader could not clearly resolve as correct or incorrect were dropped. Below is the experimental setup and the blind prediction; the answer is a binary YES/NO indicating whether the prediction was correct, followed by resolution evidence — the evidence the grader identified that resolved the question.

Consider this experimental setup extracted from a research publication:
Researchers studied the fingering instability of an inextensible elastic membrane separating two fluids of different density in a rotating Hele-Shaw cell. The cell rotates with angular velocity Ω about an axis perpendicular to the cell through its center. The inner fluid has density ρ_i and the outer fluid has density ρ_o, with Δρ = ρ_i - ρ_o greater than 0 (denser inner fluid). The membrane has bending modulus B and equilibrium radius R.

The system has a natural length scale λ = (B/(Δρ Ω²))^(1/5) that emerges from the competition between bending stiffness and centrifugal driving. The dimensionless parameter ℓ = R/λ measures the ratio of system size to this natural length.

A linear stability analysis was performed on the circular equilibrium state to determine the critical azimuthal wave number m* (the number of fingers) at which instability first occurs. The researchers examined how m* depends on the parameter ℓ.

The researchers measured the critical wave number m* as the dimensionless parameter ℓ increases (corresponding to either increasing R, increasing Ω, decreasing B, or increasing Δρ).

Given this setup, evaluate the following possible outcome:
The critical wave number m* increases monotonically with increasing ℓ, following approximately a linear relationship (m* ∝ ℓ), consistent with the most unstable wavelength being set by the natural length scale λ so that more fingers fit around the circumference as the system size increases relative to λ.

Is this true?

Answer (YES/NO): NO